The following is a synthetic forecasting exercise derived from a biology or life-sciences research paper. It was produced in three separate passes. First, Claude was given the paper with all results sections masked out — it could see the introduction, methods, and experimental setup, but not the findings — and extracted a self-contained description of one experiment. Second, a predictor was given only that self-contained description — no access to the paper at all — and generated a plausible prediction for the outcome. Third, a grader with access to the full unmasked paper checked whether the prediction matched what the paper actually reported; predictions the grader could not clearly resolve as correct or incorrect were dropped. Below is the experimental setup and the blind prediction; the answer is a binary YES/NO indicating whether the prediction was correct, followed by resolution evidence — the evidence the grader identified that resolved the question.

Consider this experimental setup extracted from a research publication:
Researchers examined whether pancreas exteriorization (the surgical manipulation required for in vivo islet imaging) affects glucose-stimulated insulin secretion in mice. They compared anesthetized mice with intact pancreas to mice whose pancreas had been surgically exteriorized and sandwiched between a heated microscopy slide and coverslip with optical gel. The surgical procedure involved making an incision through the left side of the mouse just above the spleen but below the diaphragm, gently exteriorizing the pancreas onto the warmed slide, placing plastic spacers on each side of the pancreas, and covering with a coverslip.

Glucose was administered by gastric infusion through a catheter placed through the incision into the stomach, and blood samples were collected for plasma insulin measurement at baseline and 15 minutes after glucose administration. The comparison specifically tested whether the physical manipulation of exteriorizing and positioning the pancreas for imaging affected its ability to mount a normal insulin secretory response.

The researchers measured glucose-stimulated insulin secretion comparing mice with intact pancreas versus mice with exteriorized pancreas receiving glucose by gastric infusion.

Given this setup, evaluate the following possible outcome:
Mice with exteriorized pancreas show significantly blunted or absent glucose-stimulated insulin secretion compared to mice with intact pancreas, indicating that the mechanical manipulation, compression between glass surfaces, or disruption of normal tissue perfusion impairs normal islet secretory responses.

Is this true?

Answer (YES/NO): YES